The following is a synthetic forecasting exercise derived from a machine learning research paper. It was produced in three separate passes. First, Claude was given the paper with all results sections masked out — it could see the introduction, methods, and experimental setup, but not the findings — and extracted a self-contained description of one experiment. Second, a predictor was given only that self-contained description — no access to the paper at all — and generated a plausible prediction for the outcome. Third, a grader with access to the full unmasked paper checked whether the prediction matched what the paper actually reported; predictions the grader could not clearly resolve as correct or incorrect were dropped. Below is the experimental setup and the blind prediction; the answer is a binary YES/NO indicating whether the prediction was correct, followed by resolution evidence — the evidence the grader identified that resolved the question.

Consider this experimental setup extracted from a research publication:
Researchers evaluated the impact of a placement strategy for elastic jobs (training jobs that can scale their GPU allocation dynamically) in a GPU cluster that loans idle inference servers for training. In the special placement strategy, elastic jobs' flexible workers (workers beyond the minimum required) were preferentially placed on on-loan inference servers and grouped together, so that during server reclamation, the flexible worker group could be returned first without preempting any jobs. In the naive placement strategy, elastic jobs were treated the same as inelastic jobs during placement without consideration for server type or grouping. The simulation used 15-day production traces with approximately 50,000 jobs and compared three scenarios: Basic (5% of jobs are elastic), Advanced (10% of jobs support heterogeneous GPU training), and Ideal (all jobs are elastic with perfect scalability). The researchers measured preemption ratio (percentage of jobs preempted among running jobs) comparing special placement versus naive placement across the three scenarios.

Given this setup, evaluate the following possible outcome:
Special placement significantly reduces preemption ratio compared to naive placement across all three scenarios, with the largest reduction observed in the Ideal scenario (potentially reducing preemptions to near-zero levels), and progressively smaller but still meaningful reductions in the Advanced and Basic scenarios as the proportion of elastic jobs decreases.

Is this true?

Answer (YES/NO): NO